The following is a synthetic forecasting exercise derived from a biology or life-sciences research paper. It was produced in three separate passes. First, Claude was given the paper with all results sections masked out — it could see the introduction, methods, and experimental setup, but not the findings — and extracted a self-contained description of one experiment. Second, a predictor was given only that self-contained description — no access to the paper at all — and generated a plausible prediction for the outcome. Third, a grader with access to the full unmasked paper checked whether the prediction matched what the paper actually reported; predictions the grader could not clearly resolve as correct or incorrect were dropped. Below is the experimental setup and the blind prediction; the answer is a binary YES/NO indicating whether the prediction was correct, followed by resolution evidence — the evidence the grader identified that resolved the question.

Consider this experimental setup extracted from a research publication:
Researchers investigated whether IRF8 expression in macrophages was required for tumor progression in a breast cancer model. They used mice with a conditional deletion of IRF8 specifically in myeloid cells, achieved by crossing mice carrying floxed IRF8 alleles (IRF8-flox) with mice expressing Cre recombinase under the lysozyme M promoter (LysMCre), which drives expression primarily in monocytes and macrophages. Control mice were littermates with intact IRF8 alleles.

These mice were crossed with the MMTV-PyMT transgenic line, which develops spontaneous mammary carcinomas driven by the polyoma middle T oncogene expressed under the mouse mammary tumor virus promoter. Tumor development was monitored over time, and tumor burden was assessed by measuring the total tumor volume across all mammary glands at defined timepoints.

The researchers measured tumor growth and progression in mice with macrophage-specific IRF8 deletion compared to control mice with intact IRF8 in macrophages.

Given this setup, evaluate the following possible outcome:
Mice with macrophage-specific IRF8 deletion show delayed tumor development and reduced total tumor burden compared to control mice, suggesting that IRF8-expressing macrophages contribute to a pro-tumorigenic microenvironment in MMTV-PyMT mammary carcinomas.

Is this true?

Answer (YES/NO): YES